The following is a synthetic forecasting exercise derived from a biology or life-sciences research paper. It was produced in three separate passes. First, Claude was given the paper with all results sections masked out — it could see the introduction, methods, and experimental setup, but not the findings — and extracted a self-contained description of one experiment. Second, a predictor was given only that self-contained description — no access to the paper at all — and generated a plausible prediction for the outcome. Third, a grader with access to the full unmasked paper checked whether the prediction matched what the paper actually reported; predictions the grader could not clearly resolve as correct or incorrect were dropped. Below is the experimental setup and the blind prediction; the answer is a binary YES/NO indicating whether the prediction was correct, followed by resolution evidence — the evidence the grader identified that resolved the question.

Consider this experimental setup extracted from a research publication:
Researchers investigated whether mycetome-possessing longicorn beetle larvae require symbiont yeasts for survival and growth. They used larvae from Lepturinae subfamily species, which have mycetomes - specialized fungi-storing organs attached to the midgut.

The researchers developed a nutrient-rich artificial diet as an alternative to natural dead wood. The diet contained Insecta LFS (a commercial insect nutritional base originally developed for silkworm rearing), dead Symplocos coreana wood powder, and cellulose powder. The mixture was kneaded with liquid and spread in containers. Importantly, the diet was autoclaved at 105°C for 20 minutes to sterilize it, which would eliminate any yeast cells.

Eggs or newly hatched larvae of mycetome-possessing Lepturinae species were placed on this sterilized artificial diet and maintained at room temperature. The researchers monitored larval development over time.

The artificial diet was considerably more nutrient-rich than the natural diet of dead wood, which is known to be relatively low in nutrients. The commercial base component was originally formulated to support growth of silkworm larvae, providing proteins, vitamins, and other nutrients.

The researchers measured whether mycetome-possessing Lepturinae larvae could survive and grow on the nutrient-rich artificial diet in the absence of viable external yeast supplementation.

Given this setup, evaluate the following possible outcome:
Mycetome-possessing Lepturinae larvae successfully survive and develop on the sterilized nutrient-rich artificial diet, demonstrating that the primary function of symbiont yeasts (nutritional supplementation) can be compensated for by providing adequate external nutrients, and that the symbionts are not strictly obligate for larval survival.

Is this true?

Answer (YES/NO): YES